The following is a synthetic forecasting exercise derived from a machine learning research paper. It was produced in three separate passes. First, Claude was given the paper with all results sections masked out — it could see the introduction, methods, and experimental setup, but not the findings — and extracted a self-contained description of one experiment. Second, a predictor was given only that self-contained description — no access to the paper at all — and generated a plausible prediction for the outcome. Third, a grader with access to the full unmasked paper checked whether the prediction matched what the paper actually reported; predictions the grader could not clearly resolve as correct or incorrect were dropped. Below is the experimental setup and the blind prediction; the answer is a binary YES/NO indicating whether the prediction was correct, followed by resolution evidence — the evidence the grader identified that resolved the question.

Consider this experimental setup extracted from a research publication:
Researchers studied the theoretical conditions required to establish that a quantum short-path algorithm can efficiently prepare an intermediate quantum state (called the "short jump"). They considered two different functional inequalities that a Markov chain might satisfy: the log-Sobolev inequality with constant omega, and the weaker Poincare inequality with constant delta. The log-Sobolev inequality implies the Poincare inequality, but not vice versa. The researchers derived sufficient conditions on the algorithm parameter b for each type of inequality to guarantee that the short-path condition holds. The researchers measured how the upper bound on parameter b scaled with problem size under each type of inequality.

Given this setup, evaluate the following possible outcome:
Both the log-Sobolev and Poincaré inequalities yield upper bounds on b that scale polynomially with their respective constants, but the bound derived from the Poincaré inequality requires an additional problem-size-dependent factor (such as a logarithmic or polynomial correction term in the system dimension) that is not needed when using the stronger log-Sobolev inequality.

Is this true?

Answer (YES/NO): NO